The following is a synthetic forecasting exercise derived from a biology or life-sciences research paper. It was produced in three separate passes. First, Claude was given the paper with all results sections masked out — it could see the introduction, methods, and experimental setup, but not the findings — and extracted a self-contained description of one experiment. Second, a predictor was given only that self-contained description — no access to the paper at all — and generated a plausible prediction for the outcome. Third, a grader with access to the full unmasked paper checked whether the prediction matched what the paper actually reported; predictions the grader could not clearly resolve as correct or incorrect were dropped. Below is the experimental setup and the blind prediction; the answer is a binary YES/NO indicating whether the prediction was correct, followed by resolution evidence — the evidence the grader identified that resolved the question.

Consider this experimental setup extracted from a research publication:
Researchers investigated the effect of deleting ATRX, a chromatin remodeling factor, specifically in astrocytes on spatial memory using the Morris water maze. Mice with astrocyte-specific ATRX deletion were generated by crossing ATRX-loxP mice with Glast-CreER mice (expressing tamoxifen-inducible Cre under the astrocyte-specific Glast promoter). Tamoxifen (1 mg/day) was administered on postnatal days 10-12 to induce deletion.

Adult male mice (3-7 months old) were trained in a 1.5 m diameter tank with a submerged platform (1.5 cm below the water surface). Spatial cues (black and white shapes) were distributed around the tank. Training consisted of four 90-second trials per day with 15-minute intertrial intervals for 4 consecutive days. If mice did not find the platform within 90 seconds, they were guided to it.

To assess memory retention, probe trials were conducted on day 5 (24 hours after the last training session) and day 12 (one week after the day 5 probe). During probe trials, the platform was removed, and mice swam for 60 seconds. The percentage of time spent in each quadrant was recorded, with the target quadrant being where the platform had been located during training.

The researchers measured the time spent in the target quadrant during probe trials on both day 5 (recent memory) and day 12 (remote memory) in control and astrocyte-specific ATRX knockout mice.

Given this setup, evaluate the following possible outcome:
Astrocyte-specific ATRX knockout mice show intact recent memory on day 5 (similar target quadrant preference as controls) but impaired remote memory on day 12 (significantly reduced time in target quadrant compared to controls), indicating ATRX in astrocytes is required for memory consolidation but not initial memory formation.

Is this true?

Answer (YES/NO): YES